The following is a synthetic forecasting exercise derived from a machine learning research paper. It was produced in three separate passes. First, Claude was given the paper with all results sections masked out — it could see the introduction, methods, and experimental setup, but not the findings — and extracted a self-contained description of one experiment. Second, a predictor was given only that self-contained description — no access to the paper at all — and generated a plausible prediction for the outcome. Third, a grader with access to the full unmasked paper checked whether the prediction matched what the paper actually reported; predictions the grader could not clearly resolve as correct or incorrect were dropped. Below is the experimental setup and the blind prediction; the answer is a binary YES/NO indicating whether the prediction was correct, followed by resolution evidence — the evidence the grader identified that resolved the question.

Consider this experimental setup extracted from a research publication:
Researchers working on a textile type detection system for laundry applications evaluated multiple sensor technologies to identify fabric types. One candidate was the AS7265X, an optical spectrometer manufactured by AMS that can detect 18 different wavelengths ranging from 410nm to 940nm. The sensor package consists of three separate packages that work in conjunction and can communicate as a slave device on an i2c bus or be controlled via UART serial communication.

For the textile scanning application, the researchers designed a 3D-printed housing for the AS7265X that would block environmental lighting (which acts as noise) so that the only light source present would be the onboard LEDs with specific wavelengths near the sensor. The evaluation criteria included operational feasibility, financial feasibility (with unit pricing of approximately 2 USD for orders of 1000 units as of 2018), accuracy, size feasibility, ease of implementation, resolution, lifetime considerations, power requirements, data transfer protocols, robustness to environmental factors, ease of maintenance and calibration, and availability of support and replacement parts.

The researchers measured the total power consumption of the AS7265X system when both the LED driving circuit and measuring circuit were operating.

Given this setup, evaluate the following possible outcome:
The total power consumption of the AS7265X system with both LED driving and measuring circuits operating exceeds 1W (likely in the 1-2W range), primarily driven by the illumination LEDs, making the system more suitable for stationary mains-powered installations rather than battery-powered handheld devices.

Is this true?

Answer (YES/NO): NO